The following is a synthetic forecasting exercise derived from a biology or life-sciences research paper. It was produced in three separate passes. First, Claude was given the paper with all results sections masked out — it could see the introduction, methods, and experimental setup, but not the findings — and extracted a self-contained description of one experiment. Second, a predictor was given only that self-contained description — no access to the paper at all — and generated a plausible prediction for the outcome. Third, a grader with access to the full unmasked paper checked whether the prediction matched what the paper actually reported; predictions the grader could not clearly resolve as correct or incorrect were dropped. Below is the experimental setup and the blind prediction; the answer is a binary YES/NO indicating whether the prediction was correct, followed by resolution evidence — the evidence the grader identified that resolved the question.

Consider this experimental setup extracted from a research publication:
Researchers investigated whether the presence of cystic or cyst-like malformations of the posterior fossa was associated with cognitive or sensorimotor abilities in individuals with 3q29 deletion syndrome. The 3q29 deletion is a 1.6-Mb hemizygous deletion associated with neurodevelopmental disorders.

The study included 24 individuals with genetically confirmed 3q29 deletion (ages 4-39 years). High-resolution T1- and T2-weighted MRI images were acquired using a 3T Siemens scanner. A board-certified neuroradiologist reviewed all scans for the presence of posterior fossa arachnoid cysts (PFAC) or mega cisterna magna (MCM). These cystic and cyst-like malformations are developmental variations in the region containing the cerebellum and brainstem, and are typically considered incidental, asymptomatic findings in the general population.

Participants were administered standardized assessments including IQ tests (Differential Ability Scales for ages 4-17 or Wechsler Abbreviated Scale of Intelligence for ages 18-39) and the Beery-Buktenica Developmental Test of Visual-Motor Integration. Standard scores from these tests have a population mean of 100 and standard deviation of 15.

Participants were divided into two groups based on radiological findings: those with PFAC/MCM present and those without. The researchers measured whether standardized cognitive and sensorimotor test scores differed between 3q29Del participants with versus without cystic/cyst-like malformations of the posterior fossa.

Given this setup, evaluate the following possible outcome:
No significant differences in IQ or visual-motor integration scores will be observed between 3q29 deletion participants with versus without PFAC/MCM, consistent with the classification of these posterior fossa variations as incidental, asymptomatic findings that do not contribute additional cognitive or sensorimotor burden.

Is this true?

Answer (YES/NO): YES